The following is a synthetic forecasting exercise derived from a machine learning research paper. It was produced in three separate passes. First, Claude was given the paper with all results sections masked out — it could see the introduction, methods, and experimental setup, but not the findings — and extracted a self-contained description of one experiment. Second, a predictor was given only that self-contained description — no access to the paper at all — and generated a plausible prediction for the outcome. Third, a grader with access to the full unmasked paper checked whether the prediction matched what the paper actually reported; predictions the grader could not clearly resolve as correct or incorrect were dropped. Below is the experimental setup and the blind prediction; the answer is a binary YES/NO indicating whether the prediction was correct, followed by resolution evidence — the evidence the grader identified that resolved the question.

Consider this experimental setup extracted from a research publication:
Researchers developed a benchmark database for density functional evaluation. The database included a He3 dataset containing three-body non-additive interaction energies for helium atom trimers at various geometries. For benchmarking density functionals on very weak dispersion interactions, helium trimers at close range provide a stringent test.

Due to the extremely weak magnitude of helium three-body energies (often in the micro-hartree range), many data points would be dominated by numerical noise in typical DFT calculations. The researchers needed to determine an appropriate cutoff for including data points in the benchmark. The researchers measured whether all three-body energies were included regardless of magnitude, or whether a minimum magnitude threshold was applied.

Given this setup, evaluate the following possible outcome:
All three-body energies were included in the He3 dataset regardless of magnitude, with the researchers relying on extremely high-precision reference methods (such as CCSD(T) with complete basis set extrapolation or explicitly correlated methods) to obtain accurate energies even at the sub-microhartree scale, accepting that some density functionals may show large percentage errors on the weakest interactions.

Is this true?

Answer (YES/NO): NO